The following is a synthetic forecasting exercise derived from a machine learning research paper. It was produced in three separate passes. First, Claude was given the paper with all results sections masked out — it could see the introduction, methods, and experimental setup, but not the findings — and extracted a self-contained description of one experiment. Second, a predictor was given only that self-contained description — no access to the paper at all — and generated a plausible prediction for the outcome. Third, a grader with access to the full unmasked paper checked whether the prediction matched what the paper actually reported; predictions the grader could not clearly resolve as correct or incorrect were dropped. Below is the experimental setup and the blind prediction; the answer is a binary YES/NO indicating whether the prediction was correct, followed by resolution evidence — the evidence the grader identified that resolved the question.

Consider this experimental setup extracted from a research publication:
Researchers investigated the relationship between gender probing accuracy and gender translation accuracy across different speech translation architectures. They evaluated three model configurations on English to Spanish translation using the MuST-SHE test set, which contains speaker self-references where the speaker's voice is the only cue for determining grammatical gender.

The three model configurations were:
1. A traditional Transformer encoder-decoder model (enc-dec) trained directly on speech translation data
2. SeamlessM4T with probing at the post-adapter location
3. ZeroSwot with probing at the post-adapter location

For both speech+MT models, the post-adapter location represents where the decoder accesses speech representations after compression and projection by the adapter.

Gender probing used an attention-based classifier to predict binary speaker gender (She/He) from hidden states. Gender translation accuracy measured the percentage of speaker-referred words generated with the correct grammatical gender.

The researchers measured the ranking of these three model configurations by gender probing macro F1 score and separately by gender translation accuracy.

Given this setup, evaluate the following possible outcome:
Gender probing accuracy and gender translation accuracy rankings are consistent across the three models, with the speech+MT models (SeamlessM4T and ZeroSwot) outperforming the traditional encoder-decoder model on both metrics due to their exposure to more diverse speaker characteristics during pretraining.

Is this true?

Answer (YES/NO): NO